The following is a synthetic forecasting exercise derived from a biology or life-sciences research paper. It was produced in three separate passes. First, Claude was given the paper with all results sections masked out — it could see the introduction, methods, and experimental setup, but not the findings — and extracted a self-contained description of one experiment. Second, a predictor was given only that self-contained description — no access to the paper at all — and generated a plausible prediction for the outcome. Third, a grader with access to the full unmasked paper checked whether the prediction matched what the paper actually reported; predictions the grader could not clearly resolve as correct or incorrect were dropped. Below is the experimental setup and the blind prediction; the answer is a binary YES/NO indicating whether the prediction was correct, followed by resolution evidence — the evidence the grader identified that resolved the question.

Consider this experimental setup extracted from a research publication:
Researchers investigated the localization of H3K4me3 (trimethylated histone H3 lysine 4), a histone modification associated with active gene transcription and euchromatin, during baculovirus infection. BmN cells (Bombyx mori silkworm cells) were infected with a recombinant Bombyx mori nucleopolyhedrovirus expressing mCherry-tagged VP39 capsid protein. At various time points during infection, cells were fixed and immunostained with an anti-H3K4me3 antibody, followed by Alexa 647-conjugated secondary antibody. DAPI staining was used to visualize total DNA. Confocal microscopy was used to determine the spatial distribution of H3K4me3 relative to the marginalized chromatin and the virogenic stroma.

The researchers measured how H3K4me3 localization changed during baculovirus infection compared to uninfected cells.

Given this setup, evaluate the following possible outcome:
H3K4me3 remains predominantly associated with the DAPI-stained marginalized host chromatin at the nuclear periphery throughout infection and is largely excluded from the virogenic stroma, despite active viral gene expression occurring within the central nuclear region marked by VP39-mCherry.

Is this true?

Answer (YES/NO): YES